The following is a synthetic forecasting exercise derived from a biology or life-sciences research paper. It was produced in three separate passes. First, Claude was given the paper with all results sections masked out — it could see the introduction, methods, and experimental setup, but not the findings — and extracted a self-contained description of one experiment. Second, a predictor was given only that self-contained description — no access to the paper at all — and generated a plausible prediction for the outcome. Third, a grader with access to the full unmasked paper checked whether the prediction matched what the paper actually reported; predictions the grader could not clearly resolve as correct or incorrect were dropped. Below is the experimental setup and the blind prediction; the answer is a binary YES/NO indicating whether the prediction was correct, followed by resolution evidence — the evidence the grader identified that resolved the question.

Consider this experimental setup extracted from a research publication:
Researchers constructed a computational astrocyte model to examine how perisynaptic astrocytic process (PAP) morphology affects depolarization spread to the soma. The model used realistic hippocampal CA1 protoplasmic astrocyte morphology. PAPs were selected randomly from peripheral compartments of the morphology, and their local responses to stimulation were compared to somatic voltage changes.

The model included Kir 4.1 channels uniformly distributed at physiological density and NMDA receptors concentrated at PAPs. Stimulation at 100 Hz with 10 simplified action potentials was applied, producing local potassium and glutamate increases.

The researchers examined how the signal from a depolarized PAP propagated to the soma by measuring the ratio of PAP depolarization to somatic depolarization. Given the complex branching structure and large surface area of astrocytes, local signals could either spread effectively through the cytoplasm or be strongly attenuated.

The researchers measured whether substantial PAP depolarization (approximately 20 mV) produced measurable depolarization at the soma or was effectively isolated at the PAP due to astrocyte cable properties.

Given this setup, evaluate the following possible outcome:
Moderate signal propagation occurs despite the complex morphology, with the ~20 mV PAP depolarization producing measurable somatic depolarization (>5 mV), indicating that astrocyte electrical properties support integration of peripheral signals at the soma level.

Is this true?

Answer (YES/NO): NO